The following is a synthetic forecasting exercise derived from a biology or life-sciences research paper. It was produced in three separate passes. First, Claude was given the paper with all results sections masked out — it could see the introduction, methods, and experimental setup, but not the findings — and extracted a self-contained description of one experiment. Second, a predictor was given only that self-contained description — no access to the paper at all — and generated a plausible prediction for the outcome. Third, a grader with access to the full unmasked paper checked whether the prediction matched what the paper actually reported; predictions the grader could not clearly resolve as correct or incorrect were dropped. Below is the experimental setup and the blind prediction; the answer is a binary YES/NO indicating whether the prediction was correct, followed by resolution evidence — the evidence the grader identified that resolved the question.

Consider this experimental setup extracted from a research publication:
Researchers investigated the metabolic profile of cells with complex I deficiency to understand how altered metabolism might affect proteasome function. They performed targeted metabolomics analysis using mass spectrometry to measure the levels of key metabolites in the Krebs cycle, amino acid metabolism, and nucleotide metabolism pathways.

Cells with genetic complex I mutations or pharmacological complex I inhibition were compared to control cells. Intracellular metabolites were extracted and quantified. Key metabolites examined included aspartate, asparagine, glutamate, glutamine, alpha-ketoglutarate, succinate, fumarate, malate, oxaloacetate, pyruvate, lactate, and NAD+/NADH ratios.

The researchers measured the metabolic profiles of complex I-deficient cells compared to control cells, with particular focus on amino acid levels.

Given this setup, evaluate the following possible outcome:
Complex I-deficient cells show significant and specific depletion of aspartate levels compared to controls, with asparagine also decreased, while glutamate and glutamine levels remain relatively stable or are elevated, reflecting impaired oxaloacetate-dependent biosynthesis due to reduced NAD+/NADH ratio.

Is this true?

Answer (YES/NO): NO